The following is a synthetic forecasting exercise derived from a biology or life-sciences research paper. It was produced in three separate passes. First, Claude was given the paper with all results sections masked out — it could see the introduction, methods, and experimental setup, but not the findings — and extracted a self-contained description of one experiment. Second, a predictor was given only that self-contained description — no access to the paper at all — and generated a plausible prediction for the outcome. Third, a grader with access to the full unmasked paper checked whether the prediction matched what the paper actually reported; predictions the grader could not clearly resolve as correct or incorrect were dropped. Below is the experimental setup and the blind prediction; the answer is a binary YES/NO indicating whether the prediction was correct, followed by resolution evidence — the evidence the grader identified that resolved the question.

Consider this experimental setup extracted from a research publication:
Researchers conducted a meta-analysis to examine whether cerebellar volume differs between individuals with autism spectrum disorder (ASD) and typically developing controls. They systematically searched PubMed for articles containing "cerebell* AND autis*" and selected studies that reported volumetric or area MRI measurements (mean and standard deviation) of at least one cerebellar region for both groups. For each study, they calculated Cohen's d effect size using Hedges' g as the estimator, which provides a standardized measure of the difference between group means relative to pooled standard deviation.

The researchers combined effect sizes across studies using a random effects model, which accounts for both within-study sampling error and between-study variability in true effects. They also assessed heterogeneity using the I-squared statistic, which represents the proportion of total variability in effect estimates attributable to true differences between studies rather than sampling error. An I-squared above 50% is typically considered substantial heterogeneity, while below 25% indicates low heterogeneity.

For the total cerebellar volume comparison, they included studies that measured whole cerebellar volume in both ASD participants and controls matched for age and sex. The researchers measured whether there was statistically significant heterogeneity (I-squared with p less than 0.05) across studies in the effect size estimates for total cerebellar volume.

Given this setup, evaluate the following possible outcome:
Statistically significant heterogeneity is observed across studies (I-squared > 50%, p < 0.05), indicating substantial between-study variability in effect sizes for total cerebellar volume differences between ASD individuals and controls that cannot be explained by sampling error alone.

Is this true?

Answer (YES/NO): YES